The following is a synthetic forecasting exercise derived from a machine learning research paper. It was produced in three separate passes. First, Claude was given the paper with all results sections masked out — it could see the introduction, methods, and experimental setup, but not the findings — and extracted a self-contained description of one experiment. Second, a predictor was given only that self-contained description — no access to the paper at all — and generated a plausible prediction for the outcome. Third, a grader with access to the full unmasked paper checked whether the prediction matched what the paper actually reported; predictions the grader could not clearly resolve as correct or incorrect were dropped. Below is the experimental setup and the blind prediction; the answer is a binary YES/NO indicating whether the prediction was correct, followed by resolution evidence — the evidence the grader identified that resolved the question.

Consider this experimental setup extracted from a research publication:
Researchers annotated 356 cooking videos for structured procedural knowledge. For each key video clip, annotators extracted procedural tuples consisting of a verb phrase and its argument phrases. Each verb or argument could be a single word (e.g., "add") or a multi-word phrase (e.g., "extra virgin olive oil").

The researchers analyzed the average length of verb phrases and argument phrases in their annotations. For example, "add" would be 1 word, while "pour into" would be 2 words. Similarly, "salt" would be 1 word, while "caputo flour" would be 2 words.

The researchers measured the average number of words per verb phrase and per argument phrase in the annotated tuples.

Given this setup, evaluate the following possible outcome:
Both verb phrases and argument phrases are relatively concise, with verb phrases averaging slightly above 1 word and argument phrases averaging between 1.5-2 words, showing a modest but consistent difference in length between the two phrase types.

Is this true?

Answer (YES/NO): NO